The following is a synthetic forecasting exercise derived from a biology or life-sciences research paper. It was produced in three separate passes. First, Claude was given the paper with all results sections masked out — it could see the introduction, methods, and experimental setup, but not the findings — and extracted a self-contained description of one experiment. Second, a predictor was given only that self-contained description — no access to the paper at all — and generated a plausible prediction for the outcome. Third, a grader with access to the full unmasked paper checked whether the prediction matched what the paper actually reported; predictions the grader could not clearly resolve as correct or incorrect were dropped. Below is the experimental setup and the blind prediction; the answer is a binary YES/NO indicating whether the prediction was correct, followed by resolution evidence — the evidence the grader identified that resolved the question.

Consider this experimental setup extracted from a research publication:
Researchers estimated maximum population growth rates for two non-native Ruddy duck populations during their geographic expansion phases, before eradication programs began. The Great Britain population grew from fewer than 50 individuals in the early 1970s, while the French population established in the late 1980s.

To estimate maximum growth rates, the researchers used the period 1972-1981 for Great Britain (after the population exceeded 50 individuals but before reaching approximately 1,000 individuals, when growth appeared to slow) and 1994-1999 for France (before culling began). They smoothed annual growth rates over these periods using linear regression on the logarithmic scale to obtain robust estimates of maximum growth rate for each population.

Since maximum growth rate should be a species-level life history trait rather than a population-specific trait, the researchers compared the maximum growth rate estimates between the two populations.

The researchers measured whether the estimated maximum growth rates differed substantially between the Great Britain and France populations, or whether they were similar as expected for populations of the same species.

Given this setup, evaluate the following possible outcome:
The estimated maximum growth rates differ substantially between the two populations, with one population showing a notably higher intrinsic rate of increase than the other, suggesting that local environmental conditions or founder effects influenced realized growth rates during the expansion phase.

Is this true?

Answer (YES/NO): NO